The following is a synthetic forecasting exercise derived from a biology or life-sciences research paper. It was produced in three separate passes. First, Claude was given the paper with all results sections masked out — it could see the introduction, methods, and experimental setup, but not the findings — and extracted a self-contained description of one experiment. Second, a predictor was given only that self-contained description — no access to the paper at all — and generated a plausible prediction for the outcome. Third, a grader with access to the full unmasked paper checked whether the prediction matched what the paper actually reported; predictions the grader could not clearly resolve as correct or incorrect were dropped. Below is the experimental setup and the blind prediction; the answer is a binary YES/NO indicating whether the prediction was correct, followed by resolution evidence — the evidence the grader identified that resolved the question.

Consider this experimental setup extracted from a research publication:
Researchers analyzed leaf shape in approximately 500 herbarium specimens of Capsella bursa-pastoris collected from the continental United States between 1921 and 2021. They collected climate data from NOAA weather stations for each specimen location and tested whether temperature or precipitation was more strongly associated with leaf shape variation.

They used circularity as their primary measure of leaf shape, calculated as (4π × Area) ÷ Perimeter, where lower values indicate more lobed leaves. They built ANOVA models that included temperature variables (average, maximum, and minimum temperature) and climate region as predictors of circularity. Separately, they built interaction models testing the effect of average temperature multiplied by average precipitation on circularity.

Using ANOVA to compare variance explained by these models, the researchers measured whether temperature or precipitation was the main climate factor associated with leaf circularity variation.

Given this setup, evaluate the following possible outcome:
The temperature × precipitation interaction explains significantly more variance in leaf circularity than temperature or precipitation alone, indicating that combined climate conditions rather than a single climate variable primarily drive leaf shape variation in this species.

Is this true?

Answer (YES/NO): NO